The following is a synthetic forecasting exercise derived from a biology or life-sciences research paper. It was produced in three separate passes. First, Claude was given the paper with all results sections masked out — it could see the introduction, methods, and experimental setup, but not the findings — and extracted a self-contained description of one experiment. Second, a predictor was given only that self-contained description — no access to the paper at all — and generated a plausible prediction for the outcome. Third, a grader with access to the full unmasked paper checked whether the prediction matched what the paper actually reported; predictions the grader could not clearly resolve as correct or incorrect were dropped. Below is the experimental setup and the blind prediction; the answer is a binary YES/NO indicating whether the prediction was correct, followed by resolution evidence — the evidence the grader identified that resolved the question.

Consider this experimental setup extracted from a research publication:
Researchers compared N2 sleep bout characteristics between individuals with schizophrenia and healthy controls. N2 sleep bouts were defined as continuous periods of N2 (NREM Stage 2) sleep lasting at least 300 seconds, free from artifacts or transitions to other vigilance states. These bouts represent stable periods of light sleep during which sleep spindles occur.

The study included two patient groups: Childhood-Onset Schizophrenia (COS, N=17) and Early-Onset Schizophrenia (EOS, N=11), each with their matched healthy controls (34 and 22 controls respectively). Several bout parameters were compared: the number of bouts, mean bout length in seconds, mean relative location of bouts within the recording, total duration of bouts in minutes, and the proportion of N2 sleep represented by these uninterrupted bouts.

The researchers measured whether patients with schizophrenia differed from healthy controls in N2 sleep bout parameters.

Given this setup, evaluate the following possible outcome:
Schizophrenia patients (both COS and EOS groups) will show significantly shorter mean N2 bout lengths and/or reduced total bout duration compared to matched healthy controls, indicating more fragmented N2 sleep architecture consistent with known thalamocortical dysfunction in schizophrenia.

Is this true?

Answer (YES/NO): NO